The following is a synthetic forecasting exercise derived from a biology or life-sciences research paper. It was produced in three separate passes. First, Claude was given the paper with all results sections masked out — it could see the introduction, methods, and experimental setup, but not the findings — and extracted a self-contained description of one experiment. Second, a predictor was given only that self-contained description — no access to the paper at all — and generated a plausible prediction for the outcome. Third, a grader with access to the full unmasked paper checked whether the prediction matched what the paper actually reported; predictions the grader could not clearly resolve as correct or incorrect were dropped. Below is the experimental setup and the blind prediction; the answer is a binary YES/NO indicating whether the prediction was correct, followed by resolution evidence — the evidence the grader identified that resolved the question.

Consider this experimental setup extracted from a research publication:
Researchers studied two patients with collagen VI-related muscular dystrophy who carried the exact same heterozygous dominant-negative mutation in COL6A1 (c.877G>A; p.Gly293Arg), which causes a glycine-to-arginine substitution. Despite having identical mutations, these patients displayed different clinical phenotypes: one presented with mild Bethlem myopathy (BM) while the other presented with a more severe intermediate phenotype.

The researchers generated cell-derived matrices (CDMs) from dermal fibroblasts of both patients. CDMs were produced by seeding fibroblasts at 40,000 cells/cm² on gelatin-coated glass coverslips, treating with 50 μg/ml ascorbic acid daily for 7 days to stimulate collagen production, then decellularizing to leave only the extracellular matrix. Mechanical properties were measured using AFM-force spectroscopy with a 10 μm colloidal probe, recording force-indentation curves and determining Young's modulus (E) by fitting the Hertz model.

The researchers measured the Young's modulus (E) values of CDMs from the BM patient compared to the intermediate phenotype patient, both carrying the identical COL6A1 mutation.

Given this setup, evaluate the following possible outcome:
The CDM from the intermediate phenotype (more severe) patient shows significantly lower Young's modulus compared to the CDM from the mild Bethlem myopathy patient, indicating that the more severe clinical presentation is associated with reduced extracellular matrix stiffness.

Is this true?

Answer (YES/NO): NO